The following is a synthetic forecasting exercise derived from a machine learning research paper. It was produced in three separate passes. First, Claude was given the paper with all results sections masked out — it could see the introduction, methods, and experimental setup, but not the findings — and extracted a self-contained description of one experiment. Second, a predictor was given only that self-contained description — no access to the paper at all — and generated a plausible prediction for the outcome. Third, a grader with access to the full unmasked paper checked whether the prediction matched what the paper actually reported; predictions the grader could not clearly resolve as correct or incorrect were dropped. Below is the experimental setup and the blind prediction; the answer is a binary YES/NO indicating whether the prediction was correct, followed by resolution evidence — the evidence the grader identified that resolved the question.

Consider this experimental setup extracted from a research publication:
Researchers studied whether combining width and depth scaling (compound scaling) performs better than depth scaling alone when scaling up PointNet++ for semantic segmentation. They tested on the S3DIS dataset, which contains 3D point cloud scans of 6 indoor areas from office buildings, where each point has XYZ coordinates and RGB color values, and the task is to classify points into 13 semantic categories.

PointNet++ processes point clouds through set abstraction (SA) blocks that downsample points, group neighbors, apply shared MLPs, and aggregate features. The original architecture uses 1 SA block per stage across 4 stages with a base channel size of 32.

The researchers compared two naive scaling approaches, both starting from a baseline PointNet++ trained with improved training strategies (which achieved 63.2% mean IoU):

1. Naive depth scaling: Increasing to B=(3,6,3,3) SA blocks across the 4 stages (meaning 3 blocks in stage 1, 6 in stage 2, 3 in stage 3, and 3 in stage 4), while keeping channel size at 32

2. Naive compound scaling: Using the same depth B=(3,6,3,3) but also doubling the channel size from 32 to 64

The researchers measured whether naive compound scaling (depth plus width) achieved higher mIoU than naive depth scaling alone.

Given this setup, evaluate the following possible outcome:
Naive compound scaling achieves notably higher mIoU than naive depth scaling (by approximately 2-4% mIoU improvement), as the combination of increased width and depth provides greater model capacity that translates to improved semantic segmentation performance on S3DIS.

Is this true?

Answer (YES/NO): NO